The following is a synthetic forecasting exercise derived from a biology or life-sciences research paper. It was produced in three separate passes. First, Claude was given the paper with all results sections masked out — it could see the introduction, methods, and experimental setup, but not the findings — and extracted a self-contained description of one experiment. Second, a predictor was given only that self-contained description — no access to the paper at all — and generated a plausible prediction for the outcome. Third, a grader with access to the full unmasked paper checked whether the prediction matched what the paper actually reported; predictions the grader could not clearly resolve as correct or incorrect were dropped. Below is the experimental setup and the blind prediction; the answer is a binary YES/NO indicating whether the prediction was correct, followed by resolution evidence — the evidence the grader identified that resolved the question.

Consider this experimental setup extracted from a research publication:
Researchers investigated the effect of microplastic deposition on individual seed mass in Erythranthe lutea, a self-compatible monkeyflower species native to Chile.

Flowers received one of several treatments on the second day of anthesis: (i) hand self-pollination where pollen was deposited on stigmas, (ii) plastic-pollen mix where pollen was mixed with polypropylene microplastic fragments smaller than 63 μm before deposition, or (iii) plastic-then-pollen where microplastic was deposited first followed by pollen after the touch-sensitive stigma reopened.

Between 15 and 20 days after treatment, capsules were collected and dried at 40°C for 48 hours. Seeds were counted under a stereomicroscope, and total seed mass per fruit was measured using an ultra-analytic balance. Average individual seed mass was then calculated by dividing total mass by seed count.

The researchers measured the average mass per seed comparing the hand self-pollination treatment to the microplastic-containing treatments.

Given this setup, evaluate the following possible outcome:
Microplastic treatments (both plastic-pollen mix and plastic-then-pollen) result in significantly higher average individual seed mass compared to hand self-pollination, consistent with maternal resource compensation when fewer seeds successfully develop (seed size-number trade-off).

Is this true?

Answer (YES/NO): NO